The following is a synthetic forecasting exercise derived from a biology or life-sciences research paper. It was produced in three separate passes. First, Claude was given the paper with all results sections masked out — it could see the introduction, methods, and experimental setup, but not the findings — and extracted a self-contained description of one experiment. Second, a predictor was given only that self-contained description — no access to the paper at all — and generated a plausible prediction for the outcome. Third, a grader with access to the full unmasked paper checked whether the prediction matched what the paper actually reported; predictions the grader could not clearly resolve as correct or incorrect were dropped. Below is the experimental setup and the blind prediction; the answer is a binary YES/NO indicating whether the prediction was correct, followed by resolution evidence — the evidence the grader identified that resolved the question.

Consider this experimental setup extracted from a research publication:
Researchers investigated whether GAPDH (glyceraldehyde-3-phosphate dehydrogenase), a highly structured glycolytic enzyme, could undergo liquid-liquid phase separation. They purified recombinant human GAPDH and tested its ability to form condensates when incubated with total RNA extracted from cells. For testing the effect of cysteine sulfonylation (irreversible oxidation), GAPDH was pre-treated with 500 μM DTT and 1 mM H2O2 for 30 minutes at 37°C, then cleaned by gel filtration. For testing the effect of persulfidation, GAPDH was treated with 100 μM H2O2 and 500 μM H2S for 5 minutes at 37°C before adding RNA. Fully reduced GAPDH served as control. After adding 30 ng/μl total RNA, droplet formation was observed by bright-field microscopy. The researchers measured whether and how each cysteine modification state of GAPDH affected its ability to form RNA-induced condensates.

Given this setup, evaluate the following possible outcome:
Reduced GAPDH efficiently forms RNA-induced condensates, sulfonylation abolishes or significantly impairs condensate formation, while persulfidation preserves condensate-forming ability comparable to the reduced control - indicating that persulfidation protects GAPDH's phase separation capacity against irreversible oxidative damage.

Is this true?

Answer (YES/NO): NO